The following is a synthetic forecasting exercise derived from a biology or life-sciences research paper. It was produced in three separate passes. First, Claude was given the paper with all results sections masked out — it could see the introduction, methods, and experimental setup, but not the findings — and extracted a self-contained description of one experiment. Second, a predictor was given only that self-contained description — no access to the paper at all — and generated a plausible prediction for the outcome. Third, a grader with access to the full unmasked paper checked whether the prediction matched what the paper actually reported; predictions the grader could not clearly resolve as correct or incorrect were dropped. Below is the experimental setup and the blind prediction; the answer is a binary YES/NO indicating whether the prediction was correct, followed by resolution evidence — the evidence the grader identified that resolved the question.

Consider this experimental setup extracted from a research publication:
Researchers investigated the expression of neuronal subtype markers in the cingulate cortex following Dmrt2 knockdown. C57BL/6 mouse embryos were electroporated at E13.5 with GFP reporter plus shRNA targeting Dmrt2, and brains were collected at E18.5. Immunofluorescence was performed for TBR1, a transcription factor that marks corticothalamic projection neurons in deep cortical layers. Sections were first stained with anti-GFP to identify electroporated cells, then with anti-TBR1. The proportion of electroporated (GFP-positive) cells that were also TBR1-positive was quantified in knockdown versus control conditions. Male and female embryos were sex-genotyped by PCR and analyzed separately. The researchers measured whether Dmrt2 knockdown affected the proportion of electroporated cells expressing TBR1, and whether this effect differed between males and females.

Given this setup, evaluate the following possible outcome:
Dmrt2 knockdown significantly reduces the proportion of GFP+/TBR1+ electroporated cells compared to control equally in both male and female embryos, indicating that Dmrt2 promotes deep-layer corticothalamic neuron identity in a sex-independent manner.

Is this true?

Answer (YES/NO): NO